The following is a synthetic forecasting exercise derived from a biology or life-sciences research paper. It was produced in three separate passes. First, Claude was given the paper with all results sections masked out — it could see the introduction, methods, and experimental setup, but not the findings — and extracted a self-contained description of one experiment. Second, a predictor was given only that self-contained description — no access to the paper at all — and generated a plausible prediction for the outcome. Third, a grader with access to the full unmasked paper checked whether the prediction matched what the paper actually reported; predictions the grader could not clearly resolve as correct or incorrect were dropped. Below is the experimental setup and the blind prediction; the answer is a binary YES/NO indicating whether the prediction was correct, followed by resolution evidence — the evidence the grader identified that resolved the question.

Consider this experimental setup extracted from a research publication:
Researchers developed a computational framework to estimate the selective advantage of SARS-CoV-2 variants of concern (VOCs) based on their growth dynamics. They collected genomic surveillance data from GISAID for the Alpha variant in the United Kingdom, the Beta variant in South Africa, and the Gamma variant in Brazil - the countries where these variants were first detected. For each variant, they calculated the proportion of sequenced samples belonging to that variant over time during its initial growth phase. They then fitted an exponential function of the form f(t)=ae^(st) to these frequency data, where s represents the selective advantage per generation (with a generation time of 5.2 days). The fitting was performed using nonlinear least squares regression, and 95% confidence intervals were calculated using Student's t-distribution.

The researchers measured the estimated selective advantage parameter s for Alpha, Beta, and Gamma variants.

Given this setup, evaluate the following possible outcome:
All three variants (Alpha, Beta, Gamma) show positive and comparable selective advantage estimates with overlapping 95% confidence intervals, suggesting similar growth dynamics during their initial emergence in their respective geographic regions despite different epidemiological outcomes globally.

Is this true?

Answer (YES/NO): NO